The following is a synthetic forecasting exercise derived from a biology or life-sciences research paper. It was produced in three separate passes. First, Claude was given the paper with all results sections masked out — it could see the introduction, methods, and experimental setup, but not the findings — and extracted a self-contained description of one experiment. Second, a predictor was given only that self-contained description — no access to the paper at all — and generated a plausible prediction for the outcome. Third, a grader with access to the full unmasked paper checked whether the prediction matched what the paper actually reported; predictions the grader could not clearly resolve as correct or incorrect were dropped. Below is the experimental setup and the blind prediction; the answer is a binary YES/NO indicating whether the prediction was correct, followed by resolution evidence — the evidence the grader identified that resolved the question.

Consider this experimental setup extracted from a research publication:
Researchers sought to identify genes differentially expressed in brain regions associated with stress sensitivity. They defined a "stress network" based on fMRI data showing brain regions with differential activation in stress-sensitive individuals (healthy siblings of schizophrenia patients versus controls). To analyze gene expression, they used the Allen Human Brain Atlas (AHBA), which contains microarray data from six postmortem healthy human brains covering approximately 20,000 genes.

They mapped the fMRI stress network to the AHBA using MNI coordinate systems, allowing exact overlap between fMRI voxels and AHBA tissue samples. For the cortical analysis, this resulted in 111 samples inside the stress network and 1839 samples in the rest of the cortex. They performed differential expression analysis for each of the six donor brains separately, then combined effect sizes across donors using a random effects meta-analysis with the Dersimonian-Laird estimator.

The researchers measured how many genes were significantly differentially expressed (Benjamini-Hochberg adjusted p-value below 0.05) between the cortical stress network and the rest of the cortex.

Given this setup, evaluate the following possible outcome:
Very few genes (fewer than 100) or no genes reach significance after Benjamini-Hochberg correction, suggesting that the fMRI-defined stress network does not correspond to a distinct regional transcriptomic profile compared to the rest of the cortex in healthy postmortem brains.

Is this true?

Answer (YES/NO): NO